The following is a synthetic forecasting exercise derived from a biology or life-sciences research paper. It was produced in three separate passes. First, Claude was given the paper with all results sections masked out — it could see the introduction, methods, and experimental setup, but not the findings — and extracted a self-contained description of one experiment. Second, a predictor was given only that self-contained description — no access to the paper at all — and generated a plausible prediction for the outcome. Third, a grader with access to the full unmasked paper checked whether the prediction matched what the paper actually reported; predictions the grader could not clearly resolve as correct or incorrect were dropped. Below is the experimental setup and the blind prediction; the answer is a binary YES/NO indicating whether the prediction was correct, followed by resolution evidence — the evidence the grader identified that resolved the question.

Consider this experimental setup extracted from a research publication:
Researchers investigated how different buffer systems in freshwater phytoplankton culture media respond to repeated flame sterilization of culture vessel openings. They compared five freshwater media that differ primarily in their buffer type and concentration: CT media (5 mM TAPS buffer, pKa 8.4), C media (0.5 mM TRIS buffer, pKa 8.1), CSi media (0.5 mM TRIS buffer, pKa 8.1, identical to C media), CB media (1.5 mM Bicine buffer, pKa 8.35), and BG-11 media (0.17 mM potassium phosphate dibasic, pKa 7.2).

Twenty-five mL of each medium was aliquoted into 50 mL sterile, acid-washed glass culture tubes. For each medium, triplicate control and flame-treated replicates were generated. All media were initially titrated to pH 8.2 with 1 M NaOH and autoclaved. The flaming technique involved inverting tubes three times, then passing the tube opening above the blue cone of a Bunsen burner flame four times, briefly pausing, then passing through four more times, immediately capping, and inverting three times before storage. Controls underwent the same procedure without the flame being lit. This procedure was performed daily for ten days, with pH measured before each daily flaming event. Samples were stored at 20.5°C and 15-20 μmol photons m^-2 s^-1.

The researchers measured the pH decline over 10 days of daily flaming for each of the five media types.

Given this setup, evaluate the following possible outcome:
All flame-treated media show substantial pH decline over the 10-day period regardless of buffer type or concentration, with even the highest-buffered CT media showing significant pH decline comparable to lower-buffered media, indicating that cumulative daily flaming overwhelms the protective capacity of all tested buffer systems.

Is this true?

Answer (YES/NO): NO